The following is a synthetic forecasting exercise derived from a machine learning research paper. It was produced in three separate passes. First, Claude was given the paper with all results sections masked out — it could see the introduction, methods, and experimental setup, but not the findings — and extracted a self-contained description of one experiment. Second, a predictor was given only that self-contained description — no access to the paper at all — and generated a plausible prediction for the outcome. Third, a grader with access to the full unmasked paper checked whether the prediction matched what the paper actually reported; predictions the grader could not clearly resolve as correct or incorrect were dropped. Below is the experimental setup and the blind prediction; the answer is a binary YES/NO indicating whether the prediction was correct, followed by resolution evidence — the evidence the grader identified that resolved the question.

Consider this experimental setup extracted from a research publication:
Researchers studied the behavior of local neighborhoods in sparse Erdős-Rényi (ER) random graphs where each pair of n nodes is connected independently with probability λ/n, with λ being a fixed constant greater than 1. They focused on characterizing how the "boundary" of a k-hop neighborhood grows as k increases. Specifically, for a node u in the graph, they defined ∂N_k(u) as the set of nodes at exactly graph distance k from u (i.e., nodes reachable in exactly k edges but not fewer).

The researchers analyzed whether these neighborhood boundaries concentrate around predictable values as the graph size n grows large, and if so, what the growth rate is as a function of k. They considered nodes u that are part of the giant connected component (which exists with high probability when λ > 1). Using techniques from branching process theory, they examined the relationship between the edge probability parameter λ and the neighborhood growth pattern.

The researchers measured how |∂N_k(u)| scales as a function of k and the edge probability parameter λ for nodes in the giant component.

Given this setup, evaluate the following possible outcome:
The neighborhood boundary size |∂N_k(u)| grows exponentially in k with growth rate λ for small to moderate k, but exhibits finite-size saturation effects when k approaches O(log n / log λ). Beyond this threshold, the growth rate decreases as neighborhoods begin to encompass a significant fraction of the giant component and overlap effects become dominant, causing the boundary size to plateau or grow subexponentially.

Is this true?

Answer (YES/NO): NO